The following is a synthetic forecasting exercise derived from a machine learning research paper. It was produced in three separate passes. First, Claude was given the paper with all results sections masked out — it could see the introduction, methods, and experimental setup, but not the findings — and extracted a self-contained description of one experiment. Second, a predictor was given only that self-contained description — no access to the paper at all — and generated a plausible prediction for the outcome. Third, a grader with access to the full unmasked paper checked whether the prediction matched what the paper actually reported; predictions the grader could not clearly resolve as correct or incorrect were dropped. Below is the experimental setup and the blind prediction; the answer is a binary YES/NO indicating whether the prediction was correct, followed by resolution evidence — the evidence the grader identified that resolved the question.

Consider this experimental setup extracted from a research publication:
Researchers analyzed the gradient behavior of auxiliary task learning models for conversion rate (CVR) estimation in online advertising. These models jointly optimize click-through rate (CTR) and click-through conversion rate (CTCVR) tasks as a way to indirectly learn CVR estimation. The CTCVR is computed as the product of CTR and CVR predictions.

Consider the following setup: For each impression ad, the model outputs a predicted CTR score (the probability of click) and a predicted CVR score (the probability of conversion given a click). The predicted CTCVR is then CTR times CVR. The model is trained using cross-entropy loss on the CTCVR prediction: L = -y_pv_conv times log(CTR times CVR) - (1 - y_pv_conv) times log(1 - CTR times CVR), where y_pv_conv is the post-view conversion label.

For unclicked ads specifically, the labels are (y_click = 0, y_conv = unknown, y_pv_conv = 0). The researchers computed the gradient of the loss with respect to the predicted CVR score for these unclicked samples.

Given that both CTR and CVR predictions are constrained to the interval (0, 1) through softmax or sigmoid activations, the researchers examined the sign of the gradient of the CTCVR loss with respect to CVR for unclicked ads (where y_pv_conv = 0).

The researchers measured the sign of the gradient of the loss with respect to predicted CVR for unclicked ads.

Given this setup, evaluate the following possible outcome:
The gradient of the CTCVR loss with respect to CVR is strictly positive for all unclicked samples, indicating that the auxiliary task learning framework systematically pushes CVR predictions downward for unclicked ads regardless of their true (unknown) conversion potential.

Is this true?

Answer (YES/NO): YES